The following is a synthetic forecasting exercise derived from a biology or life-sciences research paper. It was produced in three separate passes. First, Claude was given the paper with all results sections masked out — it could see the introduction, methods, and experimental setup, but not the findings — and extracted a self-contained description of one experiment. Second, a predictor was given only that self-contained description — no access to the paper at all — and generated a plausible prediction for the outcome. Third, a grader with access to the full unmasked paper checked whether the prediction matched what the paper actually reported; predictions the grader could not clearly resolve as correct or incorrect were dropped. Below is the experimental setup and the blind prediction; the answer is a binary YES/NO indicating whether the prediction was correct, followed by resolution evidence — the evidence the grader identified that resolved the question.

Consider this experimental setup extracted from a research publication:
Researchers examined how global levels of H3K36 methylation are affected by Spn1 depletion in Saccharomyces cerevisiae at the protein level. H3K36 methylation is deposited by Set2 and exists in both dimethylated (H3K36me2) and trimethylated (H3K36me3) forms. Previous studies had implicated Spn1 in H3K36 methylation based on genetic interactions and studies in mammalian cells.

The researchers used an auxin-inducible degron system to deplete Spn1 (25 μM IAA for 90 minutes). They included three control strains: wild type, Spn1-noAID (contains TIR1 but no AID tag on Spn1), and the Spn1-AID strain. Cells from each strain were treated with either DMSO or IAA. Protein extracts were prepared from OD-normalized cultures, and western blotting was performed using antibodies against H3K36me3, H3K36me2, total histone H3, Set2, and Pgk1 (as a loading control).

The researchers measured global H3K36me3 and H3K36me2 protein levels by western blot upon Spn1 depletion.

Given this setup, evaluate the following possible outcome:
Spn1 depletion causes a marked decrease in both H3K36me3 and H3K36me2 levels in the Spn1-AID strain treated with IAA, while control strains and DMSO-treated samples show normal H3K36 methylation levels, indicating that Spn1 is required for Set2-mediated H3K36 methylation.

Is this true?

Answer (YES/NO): NO